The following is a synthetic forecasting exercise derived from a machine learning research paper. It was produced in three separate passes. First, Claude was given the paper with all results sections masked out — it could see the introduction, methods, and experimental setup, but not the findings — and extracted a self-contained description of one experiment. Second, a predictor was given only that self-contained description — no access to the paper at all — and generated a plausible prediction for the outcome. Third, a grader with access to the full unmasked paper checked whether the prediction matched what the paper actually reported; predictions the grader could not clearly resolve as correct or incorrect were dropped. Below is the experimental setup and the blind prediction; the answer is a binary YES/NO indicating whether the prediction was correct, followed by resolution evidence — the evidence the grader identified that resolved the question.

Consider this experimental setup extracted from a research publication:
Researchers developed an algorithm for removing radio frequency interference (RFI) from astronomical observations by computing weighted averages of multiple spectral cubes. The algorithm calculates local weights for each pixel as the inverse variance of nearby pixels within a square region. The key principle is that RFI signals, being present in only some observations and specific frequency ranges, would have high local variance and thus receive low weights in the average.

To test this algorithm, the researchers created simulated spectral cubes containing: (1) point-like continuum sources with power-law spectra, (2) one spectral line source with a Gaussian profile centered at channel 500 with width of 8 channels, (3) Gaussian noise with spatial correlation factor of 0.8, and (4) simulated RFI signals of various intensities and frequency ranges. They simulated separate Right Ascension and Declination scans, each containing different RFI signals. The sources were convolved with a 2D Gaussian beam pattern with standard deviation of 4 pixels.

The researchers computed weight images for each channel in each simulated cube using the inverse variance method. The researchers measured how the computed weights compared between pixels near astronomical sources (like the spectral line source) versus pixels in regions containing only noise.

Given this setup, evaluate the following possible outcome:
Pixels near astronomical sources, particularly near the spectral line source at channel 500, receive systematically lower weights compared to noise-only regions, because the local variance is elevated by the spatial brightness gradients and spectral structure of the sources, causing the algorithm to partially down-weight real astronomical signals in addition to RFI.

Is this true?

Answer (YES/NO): NO